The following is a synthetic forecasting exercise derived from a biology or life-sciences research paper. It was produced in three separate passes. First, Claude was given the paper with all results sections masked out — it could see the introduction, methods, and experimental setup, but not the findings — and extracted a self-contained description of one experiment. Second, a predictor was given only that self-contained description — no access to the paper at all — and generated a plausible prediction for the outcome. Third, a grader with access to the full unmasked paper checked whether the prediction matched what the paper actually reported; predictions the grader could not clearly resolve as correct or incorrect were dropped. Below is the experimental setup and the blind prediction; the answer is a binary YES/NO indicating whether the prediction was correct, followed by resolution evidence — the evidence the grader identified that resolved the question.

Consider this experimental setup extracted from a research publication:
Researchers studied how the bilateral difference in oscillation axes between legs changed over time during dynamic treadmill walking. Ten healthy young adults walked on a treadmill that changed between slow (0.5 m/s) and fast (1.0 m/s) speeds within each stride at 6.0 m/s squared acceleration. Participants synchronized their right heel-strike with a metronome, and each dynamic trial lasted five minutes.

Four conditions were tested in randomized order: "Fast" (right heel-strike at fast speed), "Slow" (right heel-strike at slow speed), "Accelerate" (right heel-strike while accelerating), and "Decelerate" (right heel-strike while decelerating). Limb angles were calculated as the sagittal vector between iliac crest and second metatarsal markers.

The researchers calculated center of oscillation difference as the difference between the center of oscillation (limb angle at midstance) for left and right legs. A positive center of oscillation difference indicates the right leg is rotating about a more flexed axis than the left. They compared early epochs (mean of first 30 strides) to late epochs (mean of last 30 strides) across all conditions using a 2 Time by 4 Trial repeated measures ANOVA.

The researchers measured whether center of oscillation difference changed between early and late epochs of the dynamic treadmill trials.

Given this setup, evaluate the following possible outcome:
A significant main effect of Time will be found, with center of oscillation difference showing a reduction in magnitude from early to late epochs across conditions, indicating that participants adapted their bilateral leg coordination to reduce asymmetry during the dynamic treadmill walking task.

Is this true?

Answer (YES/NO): YES